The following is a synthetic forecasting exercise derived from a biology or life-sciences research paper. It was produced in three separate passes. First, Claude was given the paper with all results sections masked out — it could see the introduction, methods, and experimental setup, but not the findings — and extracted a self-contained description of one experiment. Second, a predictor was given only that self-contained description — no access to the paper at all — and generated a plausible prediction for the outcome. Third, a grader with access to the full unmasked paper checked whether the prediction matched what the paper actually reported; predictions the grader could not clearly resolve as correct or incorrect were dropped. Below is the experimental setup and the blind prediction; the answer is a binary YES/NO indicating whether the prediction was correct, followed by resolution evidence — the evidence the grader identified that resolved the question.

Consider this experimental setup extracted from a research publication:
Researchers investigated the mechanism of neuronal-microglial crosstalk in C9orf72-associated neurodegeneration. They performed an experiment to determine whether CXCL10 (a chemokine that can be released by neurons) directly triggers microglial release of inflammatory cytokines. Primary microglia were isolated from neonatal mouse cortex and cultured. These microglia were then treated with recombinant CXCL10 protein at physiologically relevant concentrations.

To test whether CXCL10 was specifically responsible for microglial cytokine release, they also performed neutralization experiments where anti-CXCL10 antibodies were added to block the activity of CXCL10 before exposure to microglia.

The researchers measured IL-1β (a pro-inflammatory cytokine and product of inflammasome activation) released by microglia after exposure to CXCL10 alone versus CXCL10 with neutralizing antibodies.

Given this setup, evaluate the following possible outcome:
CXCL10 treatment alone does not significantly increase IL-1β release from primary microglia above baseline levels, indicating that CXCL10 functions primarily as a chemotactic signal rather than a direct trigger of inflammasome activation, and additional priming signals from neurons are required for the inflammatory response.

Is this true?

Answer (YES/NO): NO